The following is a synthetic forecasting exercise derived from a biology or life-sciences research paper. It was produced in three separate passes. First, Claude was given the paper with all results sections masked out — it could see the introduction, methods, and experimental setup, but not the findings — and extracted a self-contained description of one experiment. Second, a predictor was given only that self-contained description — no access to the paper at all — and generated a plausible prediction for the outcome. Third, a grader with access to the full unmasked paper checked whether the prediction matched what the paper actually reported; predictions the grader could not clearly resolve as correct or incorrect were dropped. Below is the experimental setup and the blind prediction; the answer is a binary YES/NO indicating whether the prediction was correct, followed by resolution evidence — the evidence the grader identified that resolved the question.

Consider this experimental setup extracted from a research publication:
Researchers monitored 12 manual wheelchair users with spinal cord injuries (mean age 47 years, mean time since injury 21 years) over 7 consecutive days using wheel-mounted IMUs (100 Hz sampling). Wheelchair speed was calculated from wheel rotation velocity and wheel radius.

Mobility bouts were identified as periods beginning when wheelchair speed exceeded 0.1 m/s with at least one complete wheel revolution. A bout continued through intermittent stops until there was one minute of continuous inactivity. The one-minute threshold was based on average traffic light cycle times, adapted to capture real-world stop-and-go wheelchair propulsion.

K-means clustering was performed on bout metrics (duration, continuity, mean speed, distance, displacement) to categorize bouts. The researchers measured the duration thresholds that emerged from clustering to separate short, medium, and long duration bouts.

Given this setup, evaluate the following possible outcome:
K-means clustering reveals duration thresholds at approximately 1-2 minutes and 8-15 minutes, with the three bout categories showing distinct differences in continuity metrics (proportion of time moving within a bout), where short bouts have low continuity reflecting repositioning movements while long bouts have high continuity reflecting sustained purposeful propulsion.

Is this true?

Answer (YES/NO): NO